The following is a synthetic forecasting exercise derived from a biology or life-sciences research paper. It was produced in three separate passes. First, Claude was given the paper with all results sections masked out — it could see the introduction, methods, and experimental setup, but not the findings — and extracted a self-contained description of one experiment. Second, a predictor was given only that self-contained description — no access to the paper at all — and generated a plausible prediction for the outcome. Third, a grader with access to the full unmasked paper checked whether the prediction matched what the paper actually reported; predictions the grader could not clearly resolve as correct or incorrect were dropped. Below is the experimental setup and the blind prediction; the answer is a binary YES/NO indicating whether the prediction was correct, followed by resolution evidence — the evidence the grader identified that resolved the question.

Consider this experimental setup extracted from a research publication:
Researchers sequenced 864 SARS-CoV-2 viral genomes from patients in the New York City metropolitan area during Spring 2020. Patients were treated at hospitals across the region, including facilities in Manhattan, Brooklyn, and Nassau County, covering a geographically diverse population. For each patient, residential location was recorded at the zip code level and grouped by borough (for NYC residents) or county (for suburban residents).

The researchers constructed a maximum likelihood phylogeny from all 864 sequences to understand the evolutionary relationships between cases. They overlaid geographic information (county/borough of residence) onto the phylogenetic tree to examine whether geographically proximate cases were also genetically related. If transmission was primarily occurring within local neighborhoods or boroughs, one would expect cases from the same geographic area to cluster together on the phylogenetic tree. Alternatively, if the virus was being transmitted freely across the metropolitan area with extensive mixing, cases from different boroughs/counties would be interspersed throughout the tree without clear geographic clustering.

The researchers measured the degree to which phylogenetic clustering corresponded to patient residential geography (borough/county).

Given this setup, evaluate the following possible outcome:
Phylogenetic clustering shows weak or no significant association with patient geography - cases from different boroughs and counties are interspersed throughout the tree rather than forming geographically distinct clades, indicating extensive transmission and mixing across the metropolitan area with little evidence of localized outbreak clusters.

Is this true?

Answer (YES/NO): YES